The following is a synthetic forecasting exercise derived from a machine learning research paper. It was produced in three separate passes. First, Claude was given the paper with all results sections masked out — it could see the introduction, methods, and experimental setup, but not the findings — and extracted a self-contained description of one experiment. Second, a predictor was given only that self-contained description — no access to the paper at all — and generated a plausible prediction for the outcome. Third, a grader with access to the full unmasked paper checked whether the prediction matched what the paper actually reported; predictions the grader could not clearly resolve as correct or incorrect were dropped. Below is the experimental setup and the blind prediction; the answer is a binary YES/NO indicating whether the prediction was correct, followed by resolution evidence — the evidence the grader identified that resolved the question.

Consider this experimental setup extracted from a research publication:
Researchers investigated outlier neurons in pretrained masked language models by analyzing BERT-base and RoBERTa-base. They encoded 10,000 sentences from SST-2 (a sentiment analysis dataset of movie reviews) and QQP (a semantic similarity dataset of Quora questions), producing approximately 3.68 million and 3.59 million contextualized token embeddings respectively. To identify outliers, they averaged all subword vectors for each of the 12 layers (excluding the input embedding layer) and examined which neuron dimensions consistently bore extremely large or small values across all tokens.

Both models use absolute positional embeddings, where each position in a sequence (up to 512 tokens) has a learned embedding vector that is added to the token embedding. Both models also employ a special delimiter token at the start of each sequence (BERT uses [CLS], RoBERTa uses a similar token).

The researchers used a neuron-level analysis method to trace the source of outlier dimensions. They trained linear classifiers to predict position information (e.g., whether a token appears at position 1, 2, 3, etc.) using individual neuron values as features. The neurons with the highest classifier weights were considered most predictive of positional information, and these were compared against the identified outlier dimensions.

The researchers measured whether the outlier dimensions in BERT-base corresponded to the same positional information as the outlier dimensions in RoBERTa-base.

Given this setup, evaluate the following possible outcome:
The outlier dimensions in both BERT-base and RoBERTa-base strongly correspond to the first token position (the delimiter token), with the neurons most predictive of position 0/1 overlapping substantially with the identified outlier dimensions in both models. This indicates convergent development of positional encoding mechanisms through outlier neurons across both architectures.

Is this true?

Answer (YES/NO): NO